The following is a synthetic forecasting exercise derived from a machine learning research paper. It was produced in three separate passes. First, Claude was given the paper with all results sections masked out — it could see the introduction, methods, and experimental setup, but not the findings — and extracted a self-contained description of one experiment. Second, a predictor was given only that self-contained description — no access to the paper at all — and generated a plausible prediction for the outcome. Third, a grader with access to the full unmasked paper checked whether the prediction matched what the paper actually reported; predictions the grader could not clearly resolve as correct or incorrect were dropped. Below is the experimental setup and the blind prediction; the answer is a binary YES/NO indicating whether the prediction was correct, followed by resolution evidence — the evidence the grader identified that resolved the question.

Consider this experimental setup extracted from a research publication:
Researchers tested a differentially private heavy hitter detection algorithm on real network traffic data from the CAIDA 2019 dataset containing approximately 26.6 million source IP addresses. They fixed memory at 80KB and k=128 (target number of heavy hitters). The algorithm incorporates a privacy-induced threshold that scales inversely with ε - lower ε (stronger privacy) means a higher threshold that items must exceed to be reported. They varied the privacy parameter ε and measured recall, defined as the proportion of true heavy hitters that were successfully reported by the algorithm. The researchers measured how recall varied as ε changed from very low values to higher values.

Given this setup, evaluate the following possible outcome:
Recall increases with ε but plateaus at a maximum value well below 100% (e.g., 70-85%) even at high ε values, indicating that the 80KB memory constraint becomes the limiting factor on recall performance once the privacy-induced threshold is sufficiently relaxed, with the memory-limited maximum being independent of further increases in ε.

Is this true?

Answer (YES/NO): NO